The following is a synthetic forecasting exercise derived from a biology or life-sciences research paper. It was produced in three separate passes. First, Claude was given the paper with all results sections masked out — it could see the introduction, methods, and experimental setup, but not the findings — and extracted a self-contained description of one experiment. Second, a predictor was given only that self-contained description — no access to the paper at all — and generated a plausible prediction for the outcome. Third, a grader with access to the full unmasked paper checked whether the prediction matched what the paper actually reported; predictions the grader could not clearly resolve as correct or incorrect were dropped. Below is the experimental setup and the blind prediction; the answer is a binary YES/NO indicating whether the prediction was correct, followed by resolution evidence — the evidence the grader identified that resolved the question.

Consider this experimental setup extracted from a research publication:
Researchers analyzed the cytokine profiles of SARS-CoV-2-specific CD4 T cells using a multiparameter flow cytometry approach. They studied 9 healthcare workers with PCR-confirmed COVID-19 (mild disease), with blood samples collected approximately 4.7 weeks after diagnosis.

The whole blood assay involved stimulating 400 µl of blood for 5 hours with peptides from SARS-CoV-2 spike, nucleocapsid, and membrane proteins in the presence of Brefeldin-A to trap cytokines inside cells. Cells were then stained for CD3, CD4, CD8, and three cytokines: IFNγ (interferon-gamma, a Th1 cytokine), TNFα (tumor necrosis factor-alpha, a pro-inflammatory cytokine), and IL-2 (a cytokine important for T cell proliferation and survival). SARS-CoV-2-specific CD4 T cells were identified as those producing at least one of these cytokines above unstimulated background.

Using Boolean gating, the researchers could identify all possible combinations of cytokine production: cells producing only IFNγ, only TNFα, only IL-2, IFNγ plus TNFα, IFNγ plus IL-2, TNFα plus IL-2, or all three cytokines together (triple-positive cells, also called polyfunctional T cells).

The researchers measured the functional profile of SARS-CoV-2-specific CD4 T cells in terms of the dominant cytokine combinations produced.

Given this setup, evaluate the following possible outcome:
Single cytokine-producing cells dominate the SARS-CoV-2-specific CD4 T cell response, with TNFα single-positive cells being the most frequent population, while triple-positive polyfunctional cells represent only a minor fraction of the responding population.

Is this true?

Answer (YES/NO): NO